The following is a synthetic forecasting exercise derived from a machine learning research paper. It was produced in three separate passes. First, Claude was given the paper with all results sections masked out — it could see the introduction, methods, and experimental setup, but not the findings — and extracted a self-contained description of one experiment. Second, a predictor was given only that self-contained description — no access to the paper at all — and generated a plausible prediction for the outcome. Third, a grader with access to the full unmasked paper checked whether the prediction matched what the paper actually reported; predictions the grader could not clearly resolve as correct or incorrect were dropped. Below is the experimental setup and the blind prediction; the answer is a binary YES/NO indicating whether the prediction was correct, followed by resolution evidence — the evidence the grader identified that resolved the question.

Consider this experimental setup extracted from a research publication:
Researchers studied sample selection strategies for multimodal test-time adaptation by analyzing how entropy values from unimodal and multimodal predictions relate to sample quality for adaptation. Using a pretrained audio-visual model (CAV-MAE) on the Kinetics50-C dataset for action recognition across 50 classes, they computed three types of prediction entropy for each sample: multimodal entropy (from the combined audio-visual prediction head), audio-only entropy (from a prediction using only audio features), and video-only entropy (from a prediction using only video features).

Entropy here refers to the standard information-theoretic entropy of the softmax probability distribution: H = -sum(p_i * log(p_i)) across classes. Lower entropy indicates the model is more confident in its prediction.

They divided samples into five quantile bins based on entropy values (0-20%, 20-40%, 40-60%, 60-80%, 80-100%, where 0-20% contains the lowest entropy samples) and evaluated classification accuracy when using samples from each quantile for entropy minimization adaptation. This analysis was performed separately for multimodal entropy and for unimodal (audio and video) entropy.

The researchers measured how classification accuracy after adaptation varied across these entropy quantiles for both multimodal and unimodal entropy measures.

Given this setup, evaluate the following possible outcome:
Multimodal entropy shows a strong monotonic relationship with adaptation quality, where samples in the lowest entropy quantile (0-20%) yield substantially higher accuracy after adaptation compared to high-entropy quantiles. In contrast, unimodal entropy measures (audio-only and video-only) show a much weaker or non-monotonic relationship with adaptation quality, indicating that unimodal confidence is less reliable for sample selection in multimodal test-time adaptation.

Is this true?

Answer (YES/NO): YES